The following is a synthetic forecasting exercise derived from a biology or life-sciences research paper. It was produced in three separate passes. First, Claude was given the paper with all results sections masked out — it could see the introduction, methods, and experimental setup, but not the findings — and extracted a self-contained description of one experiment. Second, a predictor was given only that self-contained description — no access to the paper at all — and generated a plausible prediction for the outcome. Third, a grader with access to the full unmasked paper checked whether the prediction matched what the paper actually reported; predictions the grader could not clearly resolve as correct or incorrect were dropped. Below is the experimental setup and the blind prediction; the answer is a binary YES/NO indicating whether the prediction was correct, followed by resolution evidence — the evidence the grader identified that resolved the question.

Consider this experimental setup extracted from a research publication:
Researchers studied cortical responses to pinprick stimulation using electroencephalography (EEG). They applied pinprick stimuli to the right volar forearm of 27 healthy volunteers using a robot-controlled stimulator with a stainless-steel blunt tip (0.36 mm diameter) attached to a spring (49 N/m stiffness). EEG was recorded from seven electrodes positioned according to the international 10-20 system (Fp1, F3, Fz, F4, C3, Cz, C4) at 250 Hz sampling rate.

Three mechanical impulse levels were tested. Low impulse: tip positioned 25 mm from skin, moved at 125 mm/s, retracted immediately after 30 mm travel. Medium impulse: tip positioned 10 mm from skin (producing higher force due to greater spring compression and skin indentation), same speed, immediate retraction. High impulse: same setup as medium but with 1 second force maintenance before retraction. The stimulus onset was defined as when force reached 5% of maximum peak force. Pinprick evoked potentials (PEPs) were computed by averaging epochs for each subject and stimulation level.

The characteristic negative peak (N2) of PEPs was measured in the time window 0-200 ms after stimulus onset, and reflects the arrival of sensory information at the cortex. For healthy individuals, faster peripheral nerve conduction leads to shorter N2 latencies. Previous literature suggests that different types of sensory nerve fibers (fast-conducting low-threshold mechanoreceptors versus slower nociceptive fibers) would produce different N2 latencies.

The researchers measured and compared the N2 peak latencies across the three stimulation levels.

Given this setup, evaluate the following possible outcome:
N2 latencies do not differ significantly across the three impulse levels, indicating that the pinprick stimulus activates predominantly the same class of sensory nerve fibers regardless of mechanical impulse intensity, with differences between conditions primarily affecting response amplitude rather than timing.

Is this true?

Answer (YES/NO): NO